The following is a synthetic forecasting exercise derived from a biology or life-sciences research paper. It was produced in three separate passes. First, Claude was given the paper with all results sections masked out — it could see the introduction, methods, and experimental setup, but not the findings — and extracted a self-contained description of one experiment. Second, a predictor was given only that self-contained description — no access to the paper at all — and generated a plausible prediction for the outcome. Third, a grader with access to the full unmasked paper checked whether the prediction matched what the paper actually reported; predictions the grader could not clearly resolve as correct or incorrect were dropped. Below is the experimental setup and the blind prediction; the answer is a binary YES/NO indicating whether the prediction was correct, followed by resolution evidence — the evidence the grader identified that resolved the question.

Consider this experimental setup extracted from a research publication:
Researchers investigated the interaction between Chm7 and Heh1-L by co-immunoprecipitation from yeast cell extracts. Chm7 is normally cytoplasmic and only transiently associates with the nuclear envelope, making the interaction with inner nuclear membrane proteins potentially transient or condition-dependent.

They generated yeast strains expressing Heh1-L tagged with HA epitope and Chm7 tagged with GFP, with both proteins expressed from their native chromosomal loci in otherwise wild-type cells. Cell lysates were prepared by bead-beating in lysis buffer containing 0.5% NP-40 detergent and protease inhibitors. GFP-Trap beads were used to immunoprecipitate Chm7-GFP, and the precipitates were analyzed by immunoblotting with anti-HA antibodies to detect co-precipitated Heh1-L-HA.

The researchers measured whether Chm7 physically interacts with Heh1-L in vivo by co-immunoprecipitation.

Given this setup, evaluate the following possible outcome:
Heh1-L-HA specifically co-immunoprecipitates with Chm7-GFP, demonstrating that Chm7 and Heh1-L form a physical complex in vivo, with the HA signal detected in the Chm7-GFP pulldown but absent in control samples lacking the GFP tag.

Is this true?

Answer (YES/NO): NO